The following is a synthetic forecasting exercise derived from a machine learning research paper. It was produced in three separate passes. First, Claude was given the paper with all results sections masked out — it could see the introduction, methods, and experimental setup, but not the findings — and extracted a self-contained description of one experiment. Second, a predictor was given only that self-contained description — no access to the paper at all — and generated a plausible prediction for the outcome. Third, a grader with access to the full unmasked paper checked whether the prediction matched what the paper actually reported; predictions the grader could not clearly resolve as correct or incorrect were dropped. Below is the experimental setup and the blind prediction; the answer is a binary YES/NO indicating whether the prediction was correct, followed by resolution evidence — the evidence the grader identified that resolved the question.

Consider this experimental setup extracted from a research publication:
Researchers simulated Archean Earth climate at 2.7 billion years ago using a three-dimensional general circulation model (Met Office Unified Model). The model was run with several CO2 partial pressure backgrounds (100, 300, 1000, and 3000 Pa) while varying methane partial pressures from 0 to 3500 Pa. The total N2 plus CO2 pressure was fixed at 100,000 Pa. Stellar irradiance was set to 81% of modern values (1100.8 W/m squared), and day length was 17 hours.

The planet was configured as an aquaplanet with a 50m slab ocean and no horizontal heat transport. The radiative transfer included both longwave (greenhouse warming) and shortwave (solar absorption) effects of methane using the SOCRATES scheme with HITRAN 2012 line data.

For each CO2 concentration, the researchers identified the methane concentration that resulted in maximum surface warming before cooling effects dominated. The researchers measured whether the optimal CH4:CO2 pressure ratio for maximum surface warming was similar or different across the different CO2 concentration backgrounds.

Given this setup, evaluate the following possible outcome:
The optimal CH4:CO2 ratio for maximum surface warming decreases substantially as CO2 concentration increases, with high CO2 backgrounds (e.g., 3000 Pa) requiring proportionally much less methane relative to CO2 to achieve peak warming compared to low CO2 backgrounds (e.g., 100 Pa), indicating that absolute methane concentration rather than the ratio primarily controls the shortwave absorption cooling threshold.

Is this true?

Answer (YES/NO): NO